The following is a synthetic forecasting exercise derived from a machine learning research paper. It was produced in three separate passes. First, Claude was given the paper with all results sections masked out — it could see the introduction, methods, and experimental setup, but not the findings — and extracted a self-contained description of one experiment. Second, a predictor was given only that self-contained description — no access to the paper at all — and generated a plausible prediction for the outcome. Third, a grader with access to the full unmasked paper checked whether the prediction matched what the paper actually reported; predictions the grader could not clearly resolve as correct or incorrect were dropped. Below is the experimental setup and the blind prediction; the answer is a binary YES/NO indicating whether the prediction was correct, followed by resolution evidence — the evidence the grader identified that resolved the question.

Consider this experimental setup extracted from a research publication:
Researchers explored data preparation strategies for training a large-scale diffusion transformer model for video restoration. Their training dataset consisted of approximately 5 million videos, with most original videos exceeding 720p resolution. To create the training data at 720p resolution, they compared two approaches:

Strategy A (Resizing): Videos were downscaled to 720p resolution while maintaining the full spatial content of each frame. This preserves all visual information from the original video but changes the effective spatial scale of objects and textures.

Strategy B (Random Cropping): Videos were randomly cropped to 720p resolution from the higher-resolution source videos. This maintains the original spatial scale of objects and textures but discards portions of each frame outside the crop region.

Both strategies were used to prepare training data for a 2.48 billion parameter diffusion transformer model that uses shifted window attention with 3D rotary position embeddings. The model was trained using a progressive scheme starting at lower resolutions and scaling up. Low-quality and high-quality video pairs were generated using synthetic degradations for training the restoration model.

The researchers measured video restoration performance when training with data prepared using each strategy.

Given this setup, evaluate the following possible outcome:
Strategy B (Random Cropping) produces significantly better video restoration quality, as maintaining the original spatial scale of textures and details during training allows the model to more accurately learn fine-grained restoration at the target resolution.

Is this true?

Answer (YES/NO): YES